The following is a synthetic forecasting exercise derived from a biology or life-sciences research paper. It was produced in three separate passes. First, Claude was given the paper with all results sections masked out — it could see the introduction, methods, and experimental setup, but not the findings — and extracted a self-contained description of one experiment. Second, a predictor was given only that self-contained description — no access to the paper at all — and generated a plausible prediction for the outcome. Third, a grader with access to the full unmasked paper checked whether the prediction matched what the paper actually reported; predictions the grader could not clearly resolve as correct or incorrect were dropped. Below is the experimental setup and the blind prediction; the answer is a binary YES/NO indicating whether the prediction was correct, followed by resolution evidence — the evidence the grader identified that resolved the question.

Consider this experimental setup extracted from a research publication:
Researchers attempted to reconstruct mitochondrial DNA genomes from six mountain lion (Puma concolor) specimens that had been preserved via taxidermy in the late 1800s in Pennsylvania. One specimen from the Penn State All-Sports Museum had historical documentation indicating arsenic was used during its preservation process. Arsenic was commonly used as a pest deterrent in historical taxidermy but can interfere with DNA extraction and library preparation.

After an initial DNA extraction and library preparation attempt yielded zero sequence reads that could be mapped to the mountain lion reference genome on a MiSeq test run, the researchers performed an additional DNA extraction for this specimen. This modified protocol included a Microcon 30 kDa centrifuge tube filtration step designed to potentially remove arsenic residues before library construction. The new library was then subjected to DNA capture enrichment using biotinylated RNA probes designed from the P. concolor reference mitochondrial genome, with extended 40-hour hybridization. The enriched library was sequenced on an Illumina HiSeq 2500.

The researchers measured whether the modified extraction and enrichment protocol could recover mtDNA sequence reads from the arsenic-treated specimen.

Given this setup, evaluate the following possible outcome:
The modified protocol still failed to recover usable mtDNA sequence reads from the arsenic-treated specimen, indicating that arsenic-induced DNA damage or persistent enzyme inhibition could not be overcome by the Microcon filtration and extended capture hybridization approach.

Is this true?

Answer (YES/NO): YES